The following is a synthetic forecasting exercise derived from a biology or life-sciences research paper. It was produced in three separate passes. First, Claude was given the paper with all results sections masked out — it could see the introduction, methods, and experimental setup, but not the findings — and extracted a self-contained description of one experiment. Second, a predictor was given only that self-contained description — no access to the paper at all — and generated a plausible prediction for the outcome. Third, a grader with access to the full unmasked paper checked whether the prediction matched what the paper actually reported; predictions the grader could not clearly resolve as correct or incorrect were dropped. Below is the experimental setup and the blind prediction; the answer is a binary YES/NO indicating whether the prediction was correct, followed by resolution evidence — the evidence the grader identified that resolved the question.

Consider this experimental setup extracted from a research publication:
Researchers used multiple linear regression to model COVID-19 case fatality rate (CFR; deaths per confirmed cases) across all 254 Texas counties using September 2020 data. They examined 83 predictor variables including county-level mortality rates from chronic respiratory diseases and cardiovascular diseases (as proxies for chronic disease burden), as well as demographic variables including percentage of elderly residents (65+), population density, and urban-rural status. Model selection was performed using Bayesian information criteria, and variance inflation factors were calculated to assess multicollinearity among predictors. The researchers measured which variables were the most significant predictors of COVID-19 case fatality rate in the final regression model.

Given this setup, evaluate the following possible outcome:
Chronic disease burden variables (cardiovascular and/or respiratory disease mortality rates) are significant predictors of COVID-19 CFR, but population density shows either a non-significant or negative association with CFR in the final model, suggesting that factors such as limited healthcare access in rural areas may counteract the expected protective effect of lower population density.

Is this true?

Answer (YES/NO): NO